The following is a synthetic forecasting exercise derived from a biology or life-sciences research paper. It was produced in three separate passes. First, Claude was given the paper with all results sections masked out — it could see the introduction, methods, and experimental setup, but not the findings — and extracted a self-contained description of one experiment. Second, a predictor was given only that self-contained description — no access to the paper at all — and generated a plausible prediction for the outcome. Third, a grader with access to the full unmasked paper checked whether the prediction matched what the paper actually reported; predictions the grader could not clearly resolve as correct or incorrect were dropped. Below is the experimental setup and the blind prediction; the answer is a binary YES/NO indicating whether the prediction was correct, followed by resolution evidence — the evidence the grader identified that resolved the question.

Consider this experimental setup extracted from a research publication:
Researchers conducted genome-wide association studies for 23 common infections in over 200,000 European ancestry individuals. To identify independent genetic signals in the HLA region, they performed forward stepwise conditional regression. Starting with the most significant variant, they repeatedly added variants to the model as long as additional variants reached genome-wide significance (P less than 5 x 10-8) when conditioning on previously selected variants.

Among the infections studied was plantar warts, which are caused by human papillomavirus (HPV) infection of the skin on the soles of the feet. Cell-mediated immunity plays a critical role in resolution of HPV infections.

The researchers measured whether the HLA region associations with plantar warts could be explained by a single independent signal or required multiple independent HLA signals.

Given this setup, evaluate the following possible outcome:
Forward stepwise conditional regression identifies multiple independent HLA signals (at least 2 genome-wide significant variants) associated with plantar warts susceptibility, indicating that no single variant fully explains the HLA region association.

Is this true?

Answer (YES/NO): YES